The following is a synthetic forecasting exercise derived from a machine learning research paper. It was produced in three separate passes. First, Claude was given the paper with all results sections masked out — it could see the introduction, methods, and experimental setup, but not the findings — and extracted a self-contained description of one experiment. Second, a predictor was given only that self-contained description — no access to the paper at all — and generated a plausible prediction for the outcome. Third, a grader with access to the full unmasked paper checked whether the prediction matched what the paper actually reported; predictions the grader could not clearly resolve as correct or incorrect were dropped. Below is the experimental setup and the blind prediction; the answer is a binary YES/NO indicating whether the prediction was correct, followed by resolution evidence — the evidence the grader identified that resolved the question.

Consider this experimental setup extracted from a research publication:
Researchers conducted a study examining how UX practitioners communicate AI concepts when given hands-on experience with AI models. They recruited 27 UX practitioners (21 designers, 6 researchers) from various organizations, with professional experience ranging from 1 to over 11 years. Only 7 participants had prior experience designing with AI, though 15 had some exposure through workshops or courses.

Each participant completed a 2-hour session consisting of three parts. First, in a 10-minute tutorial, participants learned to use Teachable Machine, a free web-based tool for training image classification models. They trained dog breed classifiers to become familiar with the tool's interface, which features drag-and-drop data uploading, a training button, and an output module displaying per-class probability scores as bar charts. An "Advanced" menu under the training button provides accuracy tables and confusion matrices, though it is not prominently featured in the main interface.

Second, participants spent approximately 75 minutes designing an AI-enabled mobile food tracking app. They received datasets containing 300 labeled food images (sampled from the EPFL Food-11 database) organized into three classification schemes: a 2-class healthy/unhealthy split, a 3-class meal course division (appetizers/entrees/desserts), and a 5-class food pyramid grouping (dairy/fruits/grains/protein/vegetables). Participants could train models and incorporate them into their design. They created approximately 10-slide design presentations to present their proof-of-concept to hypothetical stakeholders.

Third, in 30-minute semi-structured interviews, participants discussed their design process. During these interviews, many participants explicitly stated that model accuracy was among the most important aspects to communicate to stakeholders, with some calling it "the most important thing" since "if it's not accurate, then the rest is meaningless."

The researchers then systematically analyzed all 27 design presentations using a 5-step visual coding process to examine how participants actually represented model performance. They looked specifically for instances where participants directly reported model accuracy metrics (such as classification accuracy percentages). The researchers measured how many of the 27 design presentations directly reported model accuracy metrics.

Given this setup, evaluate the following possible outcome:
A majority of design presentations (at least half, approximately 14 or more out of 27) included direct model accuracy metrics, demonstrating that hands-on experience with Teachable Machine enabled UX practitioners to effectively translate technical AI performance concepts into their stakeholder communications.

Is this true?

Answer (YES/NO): NO